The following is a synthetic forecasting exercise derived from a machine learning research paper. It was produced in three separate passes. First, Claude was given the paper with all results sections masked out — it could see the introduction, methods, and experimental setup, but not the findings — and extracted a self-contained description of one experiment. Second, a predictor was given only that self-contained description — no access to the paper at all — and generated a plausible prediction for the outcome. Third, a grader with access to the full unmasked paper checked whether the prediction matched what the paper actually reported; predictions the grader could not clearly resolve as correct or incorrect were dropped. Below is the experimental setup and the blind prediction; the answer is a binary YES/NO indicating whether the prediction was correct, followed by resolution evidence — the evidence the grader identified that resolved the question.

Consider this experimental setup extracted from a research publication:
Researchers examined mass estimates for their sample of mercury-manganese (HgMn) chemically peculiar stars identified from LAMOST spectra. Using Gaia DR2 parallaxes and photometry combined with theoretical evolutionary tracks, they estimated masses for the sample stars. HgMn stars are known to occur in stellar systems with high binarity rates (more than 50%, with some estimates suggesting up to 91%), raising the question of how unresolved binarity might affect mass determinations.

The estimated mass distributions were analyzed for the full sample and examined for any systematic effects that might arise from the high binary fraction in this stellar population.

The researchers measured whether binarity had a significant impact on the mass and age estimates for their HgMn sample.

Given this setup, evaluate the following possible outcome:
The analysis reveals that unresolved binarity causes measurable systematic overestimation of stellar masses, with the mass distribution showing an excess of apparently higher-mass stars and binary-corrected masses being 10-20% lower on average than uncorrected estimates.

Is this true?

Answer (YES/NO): NO